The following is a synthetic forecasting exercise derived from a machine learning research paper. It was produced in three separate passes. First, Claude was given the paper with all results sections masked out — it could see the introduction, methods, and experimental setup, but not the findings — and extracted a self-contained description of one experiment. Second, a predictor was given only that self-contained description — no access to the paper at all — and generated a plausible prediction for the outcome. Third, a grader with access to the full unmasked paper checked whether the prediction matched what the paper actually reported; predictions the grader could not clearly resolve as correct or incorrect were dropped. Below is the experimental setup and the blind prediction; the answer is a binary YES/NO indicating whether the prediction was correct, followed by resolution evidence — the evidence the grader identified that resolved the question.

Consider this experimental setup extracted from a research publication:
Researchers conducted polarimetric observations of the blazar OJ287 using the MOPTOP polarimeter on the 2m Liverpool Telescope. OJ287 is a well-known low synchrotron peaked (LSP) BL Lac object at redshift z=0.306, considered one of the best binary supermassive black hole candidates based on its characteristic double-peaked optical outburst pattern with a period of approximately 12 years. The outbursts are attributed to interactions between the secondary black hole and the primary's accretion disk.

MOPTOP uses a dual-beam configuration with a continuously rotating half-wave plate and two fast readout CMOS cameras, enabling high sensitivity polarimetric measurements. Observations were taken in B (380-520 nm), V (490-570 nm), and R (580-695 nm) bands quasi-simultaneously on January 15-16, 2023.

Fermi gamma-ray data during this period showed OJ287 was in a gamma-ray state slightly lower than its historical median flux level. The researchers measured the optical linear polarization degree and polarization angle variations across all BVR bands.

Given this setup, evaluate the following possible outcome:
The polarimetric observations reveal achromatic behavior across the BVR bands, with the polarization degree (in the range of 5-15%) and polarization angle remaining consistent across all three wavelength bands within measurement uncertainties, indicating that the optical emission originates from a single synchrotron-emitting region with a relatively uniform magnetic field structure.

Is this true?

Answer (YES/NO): NO